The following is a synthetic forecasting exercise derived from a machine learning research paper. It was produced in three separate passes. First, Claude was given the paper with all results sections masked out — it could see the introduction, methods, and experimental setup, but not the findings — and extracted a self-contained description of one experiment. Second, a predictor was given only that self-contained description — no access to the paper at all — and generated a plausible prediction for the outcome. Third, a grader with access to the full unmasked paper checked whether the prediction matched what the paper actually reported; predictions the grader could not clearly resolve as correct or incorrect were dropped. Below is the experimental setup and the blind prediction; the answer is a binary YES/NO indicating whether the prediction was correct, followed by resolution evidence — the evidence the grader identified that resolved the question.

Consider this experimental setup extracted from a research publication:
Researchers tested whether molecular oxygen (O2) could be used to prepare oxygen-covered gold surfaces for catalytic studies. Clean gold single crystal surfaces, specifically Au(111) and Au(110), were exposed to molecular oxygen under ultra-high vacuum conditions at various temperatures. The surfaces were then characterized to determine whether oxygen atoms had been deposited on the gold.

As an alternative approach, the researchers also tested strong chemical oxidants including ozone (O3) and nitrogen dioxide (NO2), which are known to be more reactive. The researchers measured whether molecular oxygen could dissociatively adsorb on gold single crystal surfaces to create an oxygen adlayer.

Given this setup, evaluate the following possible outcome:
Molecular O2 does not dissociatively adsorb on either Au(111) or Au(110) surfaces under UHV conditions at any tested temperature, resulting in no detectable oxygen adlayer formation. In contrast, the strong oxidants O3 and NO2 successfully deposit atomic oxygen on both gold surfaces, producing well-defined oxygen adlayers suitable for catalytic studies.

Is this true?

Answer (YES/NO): YES